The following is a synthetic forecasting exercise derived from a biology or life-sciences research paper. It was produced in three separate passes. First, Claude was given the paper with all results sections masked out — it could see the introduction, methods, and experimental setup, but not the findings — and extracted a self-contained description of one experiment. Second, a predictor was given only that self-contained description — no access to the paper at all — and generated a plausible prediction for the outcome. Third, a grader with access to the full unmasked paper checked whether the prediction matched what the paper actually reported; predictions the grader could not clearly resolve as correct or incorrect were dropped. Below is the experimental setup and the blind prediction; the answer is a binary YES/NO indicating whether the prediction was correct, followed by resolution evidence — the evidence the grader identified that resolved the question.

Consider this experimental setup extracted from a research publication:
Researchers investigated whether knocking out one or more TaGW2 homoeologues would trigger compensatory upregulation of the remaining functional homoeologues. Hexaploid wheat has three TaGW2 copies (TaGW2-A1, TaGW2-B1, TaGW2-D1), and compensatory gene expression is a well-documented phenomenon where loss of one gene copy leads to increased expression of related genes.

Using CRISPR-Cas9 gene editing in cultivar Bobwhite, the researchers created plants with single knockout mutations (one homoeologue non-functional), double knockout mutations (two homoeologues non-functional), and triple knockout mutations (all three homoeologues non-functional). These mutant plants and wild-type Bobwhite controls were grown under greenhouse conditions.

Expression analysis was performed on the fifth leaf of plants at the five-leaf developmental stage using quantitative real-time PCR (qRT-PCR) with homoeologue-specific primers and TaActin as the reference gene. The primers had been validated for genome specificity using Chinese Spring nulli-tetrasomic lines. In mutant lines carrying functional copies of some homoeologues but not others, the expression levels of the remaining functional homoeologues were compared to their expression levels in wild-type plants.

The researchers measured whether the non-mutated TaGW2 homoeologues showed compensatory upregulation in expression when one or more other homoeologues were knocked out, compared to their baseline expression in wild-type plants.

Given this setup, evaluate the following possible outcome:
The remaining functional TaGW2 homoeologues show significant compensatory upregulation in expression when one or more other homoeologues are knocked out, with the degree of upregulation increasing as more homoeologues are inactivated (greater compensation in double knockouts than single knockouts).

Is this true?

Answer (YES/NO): NO